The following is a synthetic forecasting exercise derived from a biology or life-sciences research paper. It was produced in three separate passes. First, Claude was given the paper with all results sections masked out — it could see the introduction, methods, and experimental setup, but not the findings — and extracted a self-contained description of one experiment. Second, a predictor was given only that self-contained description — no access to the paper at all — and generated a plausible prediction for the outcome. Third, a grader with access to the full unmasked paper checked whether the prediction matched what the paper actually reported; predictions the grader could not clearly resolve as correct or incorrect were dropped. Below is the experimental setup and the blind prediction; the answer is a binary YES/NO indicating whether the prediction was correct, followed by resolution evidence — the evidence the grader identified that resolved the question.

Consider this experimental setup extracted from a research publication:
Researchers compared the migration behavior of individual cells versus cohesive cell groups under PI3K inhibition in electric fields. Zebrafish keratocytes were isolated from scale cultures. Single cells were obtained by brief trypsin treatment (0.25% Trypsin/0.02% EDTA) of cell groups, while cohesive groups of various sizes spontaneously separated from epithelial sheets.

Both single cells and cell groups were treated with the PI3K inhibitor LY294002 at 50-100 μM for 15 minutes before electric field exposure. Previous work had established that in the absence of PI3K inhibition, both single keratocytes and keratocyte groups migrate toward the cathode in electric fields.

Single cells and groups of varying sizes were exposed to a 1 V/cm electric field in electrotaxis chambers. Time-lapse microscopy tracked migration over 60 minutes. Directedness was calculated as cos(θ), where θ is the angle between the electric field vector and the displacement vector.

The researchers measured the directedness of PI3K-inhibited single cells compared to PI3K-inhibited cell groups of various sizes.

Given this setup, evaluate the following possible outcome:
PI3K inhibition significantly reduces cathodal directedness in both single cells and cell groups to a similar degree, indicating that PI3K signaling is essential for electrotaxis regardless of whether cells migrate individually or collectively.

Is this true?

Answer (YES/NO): NO